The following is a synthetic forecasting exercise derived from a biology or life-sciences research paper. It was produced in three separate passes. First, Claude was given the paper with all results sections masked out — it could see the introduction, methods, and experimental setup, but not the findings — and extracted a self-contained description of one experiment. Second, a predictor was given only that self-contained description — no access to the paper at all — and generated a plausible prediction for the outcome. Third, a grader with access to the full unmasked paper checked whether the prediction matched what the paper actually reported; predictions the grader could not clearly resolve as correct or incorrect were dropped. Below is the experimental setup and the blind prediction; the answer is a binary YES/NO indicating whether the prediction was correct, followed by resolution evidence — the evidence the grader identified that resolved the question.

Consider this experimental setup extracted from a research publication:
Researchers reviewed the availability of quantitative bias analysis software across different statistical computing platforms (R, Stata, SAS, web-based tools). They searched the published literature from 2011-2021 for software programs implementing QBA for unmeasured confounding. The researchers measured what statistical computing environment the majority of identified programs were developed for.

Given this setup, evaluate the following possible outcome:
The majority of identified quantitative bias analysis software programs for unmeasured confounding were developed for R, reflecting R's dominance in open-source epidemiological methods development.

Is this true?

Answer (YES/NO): YES